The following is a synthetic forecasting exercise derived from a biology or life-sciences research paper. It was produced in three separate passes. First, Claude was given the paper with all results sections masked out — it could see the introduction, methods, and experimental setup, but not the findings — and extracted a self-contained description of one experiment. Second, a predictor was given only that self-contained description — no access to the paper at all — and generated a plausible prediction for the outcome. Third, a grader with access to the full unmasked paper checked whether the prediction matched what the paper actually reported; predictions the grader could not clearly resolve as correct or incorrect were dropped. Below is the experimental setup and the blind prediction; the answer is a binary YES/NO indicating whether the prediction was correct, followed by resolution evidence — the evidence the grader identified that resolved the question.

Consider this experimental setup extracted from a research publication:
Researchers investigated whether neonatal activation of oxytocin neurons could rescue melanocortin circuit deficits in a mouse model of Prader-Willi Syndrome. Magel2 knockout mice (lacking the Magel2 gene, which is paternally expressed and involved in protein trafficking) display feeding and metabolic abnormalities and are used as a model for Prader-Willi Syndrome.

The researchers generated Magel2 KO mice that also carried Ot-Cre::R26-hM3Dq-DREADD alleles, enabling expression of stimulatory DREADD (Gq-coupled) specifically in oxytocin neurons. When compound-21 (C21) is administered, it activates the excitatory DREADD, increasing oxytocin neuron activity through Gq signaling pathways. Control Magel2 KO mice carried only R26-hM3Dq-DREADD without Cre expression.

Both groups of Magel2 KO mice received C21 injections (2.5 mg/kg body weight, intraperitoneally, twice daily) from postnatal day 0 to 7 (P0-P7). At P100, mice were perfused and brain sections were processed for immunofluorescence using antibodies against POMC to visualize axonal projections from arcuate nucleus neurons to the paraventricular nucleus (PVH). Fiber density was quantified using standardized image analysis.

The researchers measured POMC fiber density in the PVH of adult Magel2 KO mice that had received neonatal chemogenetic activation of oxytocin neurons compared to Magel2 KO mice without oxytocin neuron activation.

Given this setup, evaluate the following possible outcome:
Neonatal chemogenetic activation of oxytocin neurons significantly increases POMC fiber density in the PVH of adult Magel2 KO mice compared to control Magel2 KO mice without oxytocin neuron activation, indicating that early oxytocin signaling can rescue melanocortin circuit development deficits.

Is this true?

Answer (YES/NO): YES